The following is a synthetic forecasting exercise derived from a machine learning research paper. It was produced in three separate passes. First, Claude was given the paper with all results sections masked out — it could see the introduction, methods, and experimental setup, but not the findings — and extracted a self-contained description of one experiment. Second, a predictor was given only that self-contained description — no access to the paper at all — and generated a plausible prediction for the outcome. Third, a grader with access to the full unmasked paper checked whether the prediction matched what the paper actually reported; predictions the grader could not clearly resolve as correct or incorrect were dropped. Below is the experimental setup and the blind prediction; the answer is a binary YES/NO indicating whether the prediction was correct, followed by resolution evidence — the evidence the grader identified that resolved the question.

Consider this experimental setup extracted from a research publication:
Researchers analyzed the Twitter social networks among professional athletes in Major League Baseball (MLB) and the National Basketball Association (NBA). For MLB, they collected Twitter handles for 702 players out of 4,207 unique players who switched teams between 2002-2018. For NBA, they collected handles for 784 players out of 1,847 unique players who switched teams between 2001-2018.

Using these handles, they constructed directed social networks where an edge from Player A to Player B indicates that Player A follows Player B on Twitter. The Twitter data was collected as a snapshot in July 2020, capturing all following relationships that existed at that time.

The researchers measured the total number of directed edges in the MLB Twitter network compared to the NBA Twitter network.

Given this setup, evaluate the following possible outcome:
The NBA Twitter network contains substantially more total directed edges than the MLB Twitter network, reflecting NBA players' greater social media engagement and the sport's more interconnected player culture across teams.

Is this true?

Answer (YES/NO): NO